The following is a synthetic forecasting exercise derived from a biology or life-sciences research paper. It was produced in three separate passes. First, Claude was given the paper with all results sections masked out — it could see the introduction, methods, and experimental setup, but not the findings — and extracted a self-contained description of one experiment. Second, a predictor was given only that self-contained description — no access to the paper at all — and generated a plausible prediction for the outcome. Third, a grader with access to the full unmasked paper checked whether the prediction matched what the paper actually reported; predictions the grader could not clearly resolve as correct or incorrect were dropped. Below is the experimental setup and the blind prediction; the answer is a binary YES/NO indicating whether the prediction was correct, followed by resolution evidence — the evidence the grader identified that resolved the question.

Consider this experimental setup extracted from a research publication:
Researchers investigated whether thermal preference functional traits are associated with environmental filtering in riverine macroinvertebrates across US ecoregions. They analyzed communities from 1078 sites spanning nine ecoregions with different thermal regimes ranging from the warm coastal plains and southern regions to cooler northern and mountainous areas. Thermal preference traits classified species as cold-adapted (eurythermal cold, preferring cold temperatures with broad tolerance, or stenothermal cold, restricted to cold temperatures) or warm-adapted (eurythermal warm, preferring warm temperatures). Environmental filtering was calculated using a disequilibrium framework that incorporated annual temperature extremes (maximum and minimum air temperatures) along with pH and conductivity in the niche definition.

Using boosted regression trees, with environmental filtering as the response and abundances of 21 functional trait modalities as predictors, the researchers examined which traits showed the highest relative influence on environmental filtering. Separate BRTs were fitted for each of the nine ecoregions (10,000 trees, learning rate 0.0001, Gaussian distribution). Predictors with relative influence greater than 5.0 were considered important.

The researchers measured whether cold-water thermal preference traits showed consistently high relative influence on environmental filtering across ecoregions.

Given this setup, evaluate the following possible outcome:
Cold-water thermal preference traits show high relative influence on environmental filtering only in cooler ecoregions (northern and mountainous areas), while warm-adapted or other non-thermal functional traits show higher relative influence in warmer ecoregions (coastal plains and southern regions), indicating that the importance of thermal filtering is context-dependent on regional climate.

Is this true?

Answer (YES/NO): NO